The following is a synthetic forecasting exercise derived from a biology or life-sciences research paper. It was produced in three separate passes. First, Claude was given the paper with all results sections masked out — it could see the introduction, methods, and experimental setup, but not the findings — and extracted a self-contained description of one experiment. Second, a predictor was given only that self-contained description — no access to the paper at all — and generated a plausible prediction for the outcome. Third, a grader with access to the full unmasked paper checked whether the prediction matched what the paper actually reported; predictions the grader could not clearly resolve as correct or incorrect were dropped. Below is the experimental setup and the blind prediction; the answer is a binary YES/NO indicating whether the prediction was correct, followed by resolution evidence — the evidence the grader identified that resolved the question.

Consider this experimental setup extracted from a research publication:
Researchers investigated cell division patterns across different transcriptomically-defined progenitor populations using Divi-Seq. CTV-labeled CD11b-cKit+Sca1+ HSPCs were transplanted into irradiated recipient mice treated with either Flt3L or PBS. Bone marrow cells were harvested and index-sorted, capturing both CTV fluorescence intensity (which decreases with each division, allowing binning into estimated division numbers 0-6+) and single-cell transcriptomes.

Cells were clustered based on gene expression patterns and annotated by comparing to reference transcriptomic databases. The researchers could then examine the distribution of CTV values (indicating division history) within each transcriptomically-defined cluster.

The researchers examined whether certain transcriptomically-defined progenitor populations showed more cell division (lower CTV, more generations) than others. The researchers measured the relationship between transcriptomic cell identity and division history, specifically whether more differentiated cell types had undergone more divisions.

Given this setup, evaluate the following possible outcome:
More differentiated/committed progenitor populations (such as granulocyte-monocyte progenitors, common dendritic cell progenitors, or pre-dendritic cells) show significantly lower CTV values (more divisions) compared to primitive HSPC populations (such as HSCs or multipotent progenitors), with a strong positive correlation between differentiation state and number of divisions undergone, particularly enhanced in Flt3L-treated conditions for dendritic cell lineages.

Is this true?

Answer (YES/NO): YES